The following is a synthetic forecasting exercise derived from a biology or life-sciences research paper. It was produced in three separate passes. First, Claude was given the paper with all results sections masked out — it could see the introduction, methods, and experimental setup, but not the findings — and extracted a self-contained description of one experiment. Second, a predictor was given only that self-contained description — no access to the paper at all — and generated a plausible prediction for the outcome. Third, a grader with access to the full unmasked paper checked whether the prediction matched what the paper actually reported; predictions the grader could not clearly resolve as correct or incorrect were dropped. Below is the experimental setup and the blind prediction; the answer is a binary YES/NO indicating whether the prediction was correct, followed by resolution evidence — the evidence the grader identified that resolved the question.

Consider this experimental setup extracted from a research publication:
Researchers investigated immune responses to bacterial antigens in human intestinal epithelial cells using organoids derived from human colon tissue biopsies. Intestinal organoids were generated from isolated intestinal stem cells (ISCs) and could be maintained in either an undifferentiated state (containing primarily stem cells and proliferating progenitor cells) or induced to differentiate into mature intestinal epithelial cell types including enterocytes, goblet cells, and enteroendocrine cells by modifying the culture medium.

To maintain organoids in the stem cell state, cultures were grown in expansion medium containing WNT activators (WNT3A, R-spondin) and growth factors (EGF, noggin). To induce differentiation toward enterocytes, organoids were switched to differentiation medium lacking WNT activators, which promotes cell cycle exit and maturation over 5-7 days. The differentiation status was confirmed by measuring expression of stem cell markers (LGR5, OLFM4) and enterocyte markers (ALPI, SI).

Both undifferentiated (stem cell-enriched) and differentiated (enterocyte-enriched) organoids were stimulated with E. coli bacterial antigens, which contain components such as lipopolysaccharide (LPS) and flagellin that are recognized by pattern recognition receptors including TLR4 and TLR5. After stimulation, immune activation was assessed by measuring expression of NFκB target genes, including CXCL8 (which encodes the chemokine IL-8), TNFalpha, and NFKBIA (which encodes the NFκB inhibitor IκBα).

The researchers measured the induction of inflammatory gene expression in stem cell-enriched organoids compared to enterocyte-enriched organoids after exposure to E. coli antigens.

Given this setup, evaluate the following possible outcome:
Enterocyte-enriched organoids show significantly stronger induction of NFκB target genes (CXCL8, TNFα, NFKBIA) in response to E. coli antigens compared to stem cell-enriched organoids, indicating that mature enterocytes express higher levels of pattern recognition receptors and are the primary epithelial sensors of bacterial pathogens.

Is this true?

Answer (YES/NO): NO